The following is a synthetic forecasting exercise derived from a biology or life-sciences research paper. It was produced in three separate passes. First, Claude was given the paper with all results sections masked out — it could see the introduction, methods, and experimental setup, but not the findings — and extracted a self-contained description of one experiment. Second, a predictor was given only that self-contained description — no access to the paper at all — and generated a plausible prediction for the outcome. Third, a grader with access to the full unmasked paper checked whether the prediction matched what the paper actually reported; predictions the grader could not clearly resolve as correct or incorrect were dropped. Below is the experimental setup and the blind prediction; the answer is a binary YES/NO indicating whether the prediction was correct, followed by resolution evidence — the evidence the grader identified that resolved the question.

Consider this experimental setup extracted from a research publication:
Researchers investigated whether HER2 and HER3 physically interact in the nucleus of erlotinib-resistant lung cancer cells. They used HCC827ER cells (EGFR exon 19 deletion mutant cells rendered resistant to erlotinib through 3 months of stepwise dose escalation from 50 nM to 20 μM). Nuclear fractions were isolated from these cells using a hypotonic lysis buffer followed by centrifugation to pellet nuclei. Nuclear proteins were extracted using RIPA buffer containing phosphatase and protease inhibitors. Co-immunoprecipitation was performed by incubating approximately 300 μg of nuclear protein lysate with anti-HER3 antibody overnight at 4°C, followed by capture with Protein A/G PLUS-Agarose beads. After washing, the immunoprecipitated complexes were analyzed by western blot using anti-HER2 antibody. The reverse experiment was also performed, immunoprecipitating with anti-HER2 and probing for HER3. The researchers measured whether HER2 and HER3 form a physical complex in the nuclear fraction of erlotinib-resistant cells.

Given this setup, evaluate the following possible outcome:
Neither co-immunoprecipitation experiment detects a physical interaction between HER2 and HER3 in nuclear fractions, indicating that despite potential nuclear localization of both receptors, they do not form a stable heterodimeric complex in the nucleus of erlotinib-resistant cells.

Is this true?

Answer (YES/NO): NO